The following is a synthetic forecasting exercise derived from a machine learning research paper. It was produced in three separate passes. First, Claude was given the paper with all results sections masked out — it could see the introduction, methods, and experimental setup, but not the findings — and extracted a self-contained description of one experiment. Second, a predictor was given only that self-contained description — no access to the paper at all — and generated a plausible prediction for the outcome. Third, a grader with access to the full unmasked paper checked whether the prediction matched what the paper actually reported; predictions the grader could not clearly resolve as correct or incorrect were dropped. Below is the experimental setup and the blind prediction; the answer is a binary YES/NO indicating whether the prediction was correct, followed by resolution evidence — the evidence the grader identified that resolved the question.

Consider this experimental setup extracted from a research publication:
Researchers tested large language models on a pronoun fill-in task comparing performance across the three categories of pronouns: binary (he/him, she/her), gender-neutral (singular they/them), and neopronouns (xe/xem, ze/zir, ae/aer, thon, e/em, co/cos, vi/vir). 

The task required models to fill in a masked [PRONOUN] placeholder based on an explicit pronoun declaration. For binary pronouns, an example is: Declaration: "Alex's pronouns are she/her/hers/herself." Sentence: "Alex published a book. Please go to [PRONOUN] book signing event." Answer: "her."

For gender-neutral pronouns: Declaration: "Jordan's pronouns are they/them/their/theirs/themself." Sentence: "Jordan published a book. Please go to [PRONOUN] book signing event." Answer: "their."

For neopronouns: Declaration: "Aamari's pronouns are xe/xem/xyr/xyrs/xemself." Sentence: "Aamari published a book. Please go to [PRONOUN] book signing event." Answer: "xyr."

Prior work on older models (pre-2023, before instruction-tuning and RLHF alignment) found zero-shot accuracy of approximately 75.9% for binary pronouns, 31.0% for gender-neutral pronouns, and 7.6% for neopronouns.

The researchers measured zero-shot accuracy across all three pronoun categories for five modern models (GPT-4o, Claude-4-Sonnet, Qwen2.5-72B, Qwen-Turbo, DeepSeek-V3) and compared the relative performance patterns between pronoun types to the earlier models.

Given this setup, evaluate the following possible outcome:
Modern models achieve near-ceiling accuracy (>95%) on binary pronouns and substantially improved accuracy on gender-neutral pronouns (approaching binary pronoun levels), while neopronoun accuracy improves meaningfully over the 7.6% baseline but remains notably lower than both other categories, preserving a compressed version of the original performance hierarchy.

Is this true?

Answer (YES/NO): NO